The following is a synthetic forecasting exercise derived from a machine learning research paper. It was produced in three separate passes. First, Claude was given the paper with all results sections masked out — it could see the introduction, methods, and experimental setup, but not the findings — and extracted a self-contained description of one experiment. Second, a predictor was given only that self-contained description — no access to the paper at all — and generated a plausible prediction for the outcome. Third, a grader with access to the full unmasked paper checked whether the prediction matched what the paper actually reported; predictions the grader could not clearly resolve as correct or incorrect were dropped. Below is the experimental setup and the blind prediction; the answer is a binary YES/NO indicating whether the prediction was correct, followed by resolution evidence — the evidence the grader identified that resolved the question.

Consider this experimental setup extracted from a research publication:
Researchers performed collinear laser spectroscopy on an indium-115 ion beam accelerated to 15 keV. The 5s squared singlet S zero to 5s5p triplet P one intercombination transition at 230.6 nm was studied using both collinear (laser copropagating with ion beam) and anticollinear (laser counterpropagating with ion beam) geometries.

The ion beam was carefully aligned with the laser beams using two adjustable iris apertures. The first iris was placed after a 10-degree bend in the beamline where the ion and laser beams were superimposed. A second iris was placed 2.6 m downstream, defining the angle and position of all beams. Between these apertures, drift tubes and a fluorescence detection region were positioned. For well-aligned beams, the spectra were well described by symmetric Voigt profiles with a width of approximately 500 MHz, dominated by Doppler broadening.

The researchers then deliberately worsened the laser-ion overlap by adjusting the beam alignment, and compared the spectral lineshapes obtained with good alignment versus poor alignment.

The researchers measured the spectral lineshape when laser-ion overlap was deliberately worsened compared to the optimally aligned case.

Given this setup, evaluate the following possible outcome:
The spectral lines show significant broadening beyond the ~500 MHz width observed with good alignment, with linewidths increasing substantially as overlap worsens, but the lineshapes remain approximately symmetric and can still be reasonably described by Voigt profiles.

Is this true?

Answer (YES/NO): NO